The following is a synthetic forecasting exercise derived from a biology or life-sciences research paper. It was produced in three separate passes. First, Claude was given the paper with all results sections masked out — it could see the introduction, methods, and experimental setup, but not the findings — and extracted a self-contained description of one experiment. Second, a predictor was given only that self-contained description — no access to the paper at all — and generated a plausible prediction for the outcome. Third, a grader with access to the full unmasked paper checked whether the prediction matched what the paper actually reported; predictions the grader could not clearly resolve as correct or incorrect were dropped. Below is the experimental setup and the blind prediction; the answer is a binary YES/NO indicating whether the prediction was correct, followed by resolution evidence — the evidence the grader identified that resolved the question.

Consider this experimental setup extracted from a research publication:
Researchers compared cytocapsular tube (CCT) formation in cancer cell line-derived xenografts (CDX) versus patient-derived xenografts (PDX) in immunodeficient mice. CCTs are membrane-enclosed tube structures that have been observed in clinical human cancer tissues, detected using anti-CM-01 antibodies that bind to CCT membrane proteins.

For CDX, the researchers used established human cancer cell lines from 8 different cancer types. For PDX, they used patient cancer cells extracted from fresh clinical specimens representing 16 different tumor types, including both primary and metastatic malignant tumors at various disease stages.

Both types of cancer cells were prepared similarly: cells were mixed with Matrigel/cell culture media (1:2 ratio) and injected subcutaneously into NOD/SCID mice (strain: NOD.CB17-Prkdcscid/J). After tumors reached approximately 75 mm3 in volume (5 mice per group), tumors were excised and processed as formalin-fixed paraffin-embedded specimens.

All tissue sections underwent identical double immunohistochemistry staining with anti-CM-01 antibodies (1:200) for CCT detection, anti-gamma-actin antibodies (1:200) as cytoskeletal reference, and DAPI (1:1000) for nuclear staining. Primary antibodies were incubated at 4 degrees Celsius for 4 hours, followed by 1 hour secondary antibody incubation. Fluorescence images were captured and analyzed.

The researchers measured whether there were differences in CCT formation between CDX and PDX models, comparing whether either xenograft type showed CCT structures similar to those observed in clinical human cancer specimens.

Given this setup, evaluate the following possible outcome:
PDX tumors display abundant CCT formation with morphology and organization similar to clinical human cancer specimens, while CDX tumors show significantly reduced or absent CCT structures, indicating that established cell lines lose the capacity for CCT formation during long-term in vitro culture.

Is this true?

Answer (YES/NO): NO